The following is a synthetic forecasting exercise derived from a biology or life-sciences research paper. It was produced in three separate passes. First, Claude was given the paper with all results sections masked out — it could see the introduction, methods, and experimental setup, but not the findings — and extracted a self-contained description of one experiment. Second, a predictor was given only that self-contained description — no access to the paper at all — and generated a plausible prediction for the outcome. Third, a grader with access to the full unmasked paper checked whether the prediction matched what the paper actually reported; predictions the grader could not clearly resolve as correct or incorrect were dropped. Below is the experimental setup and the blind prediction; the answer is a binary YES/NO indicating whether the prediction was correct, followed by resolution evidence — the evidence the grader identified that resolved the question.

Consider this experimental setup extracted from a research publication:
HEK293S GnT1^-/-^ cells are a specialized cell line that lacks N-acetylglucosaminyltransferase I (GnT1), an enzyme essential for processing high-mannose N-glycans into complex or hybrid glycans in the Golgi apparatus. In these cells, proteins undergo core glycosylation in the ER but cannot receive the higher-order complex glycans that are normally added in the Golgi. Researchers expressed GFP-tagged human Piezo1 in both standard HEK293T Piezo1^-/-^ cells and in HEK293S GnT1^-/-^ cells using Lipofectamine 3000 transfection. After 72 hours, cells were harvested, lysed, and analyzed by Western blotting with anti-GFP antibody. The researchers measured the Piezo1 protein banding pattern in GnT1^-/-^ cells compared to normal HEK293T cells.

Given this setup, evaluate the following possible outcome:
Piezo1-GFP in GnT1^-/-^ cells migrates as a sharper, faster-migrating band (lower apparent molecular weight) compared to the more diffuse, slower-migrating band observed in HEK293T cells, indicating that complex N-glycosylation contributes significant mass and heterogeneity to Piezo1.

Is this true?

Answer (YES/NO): YES